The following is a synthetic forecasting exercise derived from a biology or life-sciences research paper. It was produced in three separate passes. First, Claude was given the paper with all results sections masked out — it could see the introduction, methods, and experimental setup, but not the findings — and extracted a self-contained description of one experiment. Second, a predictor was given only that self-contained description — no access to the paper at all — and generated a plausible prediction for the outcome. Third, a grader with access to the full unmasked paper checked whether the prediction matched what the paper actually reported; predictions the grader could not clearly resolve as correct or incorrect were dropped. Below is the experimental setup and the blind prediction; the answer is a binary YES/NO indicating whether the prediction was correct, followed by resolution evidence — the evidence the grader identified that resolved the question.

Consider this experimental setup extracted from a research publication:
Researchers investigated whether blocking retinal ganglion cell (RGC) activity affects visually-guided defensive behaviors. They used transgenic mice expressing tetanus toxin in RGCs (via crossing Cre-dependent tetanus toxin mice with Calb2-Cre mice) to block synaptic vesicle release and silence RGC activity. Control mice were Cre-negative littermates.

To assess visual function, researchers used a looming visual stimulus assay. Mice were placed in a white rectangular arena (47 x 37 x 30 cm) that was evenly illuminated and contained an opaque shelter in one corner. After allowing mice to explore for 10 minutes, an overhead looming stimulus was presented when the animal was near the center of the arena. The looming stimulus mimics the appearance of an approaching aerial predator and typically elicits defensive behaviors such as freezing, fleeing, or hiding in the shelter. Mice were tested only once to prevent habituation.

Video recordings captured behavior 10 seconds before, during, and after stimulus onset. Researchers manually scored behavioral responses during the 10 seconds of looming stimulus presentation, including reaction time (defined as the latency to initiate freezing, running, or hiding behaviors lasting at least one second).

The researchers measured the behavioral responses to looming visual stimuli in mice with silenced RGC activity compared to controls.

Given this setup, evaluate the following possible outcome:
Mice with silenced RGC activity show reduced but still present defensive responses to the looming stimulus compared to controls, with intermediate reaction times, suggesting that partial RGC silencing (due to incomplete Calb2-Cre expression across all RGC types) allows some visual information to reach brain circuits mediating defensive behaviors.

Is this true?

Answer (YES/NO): YES